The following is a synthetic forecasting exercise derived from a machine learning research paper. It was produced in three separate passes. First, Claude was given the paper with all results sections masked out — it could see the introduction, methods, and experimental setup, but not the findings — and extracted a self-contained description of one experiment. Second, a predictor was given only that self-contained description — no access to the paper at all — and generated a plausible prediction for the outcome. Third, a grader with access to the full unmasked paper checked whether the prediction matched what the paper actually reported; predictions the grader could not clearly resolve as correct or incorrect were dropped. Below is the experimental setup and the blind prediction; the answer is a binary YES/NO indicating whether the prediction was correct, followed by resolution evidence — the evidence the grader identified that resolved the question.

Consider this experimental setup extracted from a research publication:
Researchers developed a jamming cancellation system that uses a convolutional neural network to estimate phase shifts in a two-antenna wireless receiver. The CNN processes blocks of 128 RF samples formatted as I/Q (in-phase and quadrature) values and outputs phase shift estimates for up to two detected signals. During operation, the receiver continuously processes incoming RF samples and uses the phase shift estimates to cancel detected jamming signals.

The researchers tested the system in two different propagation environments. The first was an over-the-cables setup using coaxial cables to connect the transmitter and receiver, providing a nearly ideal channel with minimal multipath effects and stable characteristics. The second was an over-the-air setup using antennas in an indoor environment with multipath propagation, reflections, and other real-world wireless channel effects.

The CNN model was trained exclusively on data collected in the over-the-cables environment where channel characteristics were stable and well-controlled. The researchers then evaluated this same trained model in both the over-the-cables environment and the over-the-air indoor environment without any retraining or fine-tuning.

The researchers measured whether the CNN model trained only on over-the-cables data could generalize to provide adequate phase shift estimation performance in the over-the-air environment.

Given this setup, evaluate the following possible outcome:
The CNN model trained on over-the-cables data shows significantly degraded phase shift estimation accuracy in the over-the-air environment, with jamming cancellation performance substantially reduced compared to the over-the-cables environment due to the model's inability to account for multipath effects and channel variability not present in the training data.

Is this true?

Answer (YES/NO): NO